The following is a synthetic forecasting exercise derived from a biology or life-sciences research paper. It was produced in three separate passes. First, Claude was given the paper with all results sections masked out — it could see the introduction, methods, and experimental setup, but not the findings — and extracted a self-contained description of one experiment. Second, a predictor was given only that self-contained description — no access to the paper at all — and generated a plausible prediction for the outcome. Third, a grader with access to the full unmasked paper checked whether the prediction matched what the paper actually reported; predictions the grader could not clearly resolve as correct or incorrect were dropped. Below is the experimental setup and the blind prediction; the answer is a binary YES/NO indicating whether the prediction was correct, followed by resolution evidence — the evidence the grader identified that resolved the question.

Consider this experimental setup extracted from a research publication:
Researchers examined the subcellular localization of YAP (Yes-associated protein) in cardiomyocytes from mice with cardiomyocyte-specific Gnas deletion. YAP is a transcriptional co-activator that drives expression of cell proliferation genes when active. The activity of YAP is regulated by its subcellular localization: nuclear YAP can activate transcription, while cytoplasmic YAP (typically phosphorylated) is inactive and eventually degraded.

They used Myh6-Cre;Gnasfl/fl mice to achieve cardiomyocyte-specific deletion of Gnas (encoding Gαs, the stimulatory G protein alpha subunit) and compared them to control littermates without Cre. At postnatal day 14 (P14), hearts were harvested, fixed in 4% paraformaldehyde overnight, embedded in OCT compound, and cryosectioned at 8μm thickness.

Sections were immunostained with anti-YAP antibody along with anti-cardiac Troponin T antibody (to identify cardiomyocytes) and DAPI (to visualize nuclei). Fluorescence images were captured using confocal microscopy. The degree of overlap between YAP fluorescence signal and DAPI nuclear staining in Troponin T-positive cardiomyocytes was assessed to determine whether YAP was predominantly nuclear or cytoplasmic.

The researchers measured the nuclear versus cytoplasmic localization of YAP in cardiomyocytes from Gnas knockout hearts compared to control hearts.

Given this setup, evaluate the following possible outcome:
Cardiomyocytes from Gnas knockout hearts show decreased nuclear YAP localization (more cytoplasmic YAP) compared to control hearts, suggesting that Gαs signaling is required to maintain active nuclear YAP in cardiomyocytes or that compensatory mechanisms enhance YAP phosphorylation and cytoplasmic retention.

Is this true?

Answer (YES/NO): NO